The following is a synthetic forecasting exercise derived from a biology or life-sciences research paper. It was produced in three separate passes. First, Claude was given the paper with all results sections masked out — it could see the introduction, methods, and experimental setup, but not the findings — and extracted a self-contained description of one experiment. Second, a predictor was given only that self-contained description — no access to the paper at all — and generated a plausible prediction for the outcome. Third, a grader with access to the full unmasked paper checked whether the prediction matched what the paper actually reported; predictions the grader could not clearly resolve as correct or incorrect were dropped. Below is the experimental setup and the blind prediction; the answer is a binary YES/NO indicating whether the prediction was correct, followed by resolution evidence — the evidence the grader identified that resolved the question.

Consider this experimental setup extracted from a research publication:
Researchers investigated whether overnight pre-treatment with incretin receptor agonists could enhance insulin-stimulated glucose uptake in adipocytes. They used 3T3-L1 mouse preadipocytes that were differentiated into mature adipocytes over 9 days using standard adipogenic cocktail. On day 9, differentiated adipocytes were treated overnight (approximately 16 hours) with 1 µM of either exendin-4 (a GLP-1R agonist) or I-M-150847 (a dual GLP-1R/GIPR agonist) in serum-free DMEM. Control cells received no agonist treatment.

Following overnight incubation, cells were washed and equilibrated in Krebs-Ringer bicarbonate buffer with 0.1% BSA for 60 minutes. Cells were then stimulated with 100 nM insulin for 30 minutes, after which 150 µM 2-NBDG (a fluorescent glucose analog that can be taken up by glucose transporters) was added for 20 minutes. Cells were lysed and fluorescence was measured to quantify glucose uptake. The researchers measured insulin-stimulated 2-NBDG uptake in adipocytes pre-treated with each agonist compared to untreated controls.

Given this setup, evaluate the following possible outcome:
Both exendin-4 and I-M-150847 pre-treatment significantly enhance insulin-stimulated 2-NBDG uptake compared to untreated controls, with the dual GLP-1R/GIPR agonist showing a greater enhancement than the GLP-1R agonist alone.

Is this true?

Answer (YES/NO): NO